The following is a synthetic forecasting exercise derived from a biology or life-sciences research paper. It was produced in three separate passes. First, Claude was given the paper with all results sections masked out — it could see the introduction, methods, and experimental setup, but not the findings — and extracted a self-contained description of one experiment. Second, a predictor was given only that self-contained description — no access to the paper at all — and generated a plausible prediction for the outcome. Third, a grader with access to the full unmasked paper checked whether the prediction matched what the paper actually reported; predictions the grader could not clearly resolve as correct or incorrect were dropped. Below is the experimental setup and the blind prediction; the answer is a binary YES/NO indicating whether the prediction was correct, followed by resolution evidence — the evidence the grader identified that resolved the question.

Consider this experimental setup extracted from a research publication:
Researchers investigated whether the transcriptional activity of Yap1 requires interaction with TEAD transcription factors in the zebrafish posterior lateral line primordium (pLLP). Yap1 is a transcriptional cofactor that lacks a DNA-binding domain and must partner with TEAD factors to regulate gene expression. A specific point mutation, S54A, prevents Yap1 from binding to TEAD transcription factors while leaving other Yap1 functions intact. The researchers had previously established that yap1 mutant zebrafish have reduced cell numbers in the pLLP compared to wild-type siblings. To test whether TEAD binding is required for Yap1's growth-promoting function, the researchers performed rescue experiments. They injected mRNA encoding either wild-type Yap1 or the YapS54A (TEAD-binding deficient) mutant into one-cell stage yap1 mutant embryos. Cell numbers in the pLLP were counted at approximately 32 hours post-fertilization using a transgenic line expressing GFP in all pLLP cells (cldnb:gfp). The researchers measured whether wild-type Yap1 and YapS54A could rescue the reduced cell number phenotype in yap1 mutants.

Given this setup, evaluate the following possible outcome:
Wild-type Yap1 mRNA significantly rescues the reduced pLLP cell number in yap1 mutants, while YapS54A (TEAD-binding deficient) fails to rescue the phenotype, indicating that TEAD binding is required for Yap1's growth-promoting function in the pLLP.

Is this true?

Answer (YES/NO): YES